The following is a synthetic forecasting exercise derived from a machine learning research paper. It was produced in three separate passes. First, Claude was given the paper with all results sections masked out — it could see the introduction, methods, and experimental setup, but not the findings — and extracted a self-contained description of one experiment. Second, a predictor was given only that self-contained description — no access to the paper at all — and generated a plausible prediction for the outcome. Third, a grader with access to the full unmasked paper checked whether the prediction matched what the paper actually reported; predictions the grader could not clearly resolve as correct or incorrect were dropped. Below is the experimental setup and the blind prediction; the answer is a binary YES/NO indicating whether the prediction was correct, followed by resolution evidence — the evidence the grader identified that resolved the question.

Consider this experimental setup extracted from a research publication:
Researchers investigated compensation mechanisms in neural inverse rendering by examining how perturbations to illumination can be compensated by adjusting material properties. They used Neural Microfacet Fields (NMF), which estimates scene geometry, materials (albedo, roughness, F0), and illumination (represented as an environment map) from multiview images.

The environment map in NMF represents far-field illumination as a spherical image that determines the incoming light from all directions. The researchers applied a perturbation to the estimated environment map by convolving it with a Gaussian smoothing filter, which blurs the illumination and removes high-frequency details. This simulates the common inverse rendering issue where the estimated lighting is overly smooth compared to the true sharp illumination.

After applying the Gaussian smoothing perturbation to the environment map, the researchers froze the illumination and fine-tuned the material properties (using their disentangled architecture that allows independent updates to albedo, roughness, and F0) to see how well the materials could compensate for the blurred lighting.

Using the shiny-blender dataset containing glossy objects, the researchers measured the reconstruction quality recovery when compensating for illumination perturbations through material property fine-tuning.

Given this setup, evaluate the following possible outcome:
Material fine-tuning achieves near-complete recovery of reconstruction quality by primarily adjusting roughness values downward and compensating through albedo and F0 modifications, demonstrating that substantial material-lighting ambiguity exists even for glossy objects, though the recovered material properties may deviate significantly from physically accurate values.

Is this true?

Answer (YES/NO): NO